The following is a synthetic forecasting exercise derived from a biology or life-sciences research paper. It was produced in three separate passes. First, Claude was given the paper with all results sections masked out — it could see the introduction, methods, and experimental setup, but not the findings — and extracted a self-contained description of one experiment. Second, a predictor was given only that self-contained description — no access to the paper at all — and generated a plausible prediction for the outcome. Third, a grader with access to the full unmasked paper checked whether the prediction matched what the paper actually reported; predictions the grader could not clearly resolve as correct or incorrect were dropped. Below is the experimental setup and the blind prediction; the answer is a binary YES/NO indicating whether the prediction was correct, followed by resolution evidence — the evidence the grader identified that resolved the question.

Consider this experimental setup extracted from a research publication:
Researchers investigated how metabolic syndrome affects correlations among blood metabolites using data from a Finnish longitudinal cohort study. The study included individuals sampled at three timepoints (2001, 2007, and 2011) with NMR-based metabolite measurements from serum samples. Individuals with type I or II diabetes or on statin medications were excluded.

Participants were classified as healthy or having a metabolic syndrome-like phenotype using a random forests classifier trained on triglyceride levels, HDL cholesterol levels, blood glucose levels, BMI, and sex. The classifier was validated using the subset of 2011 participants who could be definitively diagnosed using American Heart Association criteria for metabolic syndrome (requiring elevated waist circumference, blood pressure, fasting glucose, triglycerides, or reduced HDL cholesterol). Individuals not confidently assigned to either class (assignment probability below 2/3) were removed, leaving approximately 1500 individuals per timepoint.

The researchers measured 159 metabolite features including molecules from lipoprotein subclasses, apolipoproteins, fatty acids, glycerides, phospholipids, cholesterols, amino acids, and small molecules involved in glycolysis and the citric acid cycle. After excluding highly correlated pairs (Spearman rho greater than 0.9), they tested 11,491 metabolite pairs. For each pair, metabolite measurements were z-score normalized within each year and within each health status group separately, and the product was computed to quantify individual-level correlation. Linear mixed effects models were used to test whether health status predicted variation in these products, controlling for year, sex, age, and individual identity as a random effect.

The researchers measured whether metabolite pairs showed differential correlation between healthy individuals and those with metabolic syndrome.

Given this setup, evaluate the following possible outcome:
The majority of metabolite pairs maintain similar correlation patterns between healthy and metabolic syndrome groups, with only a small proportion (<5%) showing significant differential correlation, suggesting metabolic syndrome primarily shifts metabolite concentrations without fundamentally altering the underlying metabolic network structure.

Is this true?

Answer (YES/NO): NO